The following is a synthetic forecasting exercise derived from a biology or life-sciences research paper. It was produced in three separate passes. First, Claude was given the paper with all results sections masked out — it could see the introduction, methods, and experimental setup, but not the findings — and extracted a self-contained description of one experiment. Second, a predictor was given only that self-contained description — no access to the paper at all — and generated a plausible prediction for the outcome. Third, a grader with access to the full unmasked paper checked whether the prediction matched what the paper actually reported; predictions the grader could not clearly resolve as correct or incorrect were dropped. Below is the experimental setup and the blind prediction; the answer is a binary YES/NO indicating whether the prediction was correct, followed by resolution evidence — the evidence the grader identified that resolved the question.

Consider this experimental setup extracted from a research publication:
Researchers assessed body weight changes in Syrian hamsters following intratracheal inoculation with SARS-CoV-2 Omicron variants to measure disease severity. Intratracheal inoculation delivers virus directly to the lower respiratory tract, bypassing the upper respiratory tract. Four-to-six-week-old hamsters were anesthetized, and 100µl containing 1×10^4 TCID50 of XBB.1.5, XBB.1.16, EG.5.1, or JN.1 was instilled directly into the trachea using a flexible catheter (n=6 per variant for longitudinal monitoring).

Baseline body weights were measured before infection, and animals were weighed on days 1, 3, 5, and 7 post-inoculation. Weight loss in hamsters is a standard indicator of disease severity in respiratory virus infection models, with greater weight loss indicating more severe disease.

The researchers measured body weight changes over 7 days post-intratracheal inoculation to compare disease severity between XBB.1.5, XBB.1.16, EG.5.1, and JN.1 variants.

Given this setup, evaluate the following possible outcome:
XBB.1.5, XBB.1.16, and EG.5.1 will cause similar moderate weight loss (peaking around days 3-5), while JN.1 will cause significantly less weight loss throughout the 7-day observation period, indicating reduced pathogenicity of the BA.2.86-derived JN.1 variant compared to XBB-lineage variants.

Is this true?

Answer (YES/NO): NO